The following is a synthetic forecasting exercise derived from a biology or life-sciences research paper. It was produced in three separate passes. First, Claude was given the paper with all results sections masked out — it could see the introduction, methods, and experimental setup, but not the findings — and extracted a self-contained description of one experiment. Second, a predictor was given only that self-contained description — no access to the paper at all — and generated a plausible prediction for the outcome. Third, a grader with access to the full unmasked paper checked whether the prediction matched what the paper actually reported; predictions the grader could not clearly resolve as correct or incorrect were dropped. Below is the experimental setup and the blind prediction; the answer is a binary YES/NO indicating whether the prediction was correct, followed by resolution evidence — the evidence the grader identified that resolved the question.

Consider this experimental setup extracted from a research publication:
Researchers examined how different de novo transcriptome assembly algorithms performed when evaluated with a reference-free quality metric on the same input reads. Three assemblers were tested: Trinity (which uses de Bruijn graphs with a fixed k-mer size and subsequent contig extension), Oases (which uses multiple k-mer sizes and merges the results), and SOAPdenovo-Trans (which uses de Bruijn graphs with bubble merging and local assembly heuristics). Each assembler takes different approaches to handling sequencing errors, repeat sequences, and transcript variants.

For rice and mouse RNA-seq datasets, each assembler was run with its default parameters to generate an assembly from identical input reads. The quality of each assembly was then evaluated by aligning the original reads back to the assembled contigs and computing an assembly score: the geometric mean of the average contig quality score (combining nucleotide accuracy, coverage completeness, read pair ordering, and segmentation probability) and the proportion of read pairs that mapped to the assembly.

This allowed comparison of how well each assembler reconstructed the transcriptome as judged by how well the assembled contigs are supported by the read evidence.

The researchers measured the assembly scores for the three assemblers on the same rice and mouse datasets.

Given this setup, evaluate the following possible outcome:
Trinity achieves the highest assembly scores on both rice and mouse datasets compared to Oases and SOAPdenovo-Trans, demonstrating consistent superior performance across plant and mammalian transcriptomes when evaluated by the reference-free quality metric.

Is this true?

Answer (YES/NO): NO